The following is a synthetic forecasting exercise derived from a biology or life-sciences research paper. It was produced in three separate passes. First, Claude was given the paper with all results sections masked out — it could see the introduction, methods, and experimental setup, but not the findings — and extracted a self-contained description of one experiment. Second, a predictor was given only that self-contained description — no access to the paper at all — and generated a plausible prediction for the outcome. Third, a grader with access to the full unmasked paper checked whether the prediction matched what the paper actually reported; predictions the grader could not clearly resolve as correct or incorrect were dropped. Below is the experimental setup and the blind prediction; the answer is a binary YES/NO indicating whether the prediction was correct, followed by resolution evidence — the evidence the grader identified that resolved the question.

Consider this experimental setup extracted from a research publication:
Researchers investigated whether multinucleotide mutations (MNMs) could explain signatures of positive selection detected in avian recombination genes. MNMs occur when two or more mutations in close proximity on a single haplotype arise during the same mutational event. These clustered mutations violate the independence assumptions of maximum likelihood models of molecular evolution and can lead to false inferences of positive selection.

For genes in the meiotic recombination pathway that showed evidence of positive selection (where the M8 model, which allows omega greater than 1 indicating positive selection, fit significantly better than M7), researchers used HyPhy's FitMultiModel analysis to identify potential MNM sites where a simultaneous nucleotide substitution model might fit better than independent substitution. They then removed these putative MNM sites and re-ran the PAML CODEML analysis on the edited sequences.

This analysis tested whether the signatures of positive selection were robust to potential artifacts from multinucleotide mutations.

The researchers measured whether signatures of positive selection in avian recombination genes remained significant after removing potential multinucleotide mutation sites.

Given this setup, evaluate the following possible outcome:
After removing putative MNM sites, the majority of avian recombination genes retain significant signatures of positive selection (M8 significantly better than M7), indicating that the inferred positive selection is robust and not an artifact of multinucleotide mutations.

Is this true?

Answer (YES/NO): YES